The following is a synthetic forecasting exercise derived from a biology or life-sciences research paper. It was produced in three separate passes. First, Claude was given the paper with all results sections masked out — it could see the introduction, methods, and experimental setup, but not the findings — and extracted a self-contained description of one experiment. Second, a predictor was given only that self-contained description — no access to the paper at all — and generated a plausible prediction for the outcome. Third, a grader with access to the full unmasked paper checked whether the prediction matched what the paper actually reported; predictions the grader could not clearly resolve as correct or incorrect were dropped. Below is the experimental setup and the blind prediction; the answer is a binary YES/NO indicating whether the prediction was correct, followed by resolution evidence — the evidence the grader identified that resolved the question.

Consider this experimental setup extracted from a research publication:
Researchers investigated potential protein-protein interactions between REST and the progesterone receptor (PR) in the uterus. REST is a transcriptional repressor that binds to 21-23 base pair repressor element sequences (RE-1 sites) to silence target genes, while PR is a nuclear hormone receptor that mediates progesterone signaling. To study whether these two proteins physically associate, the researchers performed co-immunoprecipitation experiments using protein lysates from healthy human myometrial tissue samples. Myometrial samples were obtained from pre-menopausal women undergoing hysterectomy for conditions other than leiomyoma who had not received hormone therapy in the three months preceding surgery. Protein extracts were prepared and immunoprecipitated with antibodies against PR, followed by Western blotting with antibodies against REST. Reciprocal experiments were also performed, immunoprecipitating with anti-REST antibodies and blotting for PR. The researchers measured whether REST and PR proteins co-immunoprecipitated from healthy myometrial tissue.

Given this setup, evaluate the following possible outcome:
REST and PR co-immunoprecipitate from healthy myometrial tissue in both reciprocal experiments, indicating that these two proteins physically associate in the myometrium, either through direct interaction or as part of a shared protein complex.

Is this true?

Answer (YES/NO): YES